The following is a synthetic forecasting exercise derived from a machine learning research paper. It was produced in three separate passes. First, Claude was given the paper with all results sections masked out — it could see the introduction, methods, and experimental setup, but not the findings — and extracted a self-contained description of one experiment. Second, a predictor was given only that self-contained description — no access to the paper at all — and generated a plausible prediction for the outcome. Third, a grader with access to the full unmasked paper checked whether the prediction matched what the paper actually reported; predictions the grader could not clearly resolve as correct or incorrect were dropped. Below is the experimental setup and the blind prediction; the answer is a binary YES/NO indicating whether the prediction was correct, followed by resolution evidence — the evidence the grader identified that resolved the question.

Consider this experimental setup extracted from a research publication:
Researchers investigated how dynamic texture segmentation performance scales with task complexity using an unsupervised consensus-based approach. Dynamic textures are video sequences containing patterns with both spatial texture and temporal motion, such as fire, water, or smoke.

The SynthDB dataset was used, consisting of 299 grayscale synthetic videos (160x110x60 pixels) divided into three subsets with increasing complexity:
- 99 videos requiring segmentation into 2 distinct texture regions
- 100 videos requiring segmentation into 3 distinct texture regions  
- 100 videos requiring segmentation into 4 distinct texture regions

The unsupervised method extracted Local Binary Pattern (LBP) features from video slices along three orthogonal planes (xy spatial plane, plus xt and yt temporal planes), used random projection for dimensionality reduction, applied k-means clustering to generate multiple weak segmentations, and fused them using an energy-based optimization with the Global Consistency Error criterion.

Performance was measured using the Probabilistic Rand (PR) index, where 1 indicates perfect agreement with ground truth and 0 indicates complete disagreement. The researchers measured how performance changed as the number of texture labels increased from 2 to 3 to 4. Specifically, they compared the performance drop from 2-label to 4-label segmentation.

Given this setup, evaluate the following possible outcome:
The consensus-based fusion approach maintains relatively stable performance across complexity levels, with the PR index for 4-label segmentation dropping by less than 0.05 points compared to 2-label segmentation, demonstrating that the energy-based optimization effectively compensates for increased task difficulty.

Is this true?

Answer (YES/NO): NO